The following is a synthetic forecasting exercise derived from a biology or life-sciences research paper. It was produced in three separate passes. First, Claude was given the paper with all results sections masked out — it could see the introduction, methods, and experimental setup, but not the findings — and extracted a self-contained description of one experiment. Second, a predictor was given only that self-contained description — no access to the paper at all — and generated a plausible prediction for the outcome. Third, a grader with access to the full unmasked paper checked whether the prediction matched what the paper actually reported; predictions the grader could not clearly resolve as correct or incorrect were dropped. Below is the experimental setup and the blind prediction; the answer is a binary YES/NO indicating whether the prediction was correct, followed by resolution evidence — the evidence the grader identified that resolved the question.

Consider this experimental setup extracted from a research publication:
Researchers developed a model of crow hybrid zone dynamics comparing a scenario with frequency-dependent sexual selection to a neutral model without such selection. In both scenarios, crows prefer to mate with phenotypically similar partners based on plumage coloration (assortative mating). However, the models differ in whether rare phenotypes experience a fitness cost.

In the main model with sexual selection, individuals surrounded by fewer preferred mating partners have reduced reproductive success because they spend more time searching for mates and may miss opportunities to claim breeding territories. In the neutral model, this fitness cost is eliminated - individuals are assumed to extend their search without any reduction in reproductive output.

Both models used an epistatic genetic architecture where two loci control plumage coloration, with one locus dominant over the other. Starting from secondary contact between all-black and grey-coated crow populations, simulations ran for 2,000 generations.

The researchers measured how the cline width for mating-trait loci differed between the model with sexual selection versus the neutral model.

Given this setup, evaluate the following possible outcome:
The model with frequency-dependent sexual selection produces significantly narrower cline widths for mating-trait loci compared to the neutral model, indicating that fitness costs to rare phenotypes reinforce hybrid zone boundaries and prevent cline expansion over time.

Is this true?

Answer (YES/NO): YES